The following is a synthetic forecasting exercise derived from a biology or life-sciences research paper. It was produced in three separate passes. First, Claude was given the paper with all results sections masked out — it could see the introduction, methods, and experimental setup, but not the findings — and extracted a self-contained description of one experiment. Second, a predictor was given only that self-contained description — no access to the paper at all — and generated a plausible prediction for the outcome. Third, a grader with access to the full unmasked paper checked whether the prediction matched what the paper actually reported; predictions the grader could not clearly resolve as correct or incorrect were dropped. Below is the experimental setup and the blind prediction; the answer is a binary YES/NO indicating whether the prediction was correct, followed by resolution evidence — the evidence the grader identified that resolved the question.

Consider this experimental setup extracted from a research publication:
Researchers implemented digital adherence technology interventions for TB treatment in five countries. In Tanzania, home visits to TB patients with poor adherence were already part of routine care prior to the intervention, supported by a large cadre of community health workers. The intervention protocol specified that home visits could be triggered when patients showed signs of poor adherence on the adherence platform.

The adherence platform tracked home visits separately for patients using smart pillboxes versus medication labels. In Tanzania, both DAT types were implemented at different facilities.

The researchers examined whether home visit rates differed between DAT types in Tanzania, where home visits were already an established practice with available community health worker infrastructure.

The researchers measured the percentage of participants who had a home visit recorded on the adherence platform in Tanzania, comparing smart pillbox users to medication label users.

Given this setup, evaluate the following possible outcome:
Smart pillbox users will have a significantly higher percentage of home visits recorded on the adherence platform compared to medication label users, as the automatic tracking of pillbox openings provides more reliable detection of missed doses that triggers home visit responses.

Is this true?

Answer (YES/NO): NO